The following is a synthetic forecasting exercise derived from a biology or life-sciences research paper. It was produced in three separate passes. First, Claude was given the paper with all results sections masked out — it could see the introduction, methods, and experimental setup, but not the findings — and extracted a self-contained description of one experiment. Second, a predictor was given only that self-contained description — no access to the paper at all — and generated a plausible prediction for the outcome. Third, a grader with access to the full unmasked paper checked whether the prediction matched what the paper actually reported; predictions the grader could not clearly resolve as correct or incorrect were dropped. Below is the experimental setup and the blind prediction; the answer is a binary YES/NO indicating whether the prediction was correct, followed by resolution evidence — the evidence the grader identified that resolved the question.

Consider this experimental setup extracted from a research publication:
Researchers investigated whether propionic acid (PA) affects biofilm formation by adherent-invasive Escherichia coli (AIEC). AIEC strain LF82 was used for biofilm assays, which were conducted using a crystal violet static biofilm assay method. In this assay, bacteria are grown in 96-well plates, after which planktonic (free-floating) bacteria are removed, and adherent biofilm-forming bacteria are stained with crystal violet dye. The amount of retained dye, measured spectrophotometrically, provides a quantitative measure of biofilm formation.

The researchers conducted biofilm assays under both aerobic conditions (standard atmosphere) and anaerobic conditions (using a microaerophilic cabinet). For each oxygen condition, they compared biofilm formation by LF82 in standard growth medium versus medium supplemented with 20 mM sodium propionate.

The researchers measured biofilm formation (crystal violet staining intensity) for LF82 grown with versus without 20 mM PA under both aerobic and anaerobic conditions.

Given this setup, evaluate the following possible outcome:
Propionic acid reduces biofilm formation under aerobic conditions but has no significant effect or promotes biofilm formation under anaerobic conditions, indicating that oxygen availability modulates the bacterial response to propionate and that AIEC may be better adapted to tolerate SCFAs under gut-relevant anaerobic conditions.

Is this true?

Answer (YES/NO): NO